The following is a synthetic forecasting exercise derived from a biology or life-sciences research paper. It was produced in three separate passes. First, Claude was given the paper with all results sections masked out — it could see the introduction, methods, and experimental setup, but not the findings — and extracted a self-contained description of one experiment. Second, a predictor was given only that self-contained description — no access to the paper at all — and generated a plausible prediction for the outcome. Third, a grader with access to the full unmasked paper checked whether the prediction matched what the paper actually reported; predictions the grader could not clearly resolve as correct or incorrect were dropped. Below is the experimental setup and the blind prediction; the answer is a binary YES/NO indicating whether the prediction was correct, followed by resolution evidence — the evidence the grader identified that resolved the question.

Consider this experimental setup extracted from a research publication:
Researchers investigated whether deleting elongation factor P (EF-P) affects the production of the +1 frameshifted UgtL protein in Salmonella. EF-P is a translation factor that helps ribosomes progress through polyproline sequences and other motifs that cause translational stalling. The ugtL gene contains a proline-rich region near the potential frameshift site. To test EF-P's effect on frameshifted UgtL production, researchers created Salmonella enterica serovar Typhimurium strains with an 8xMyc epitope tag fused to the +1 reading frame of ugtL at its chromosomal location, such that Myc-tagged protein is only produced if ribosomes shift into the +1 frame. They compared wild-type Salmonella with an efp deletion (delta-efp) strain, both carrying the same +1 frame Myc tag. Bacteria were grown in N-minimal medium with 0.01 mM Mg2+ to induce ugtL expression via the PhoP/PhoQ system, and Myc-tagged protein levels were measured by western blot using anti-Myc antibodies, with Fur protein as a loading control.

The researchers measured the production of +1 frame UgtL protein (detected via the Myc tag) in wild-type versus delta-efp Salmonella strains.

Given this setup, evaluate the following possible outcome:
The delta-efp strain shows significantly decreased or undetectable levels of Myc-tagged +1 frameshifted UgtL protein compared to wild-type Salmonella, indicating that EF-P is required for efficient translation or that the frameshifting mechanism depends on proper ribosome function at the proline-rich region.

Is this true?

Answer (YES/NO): YES